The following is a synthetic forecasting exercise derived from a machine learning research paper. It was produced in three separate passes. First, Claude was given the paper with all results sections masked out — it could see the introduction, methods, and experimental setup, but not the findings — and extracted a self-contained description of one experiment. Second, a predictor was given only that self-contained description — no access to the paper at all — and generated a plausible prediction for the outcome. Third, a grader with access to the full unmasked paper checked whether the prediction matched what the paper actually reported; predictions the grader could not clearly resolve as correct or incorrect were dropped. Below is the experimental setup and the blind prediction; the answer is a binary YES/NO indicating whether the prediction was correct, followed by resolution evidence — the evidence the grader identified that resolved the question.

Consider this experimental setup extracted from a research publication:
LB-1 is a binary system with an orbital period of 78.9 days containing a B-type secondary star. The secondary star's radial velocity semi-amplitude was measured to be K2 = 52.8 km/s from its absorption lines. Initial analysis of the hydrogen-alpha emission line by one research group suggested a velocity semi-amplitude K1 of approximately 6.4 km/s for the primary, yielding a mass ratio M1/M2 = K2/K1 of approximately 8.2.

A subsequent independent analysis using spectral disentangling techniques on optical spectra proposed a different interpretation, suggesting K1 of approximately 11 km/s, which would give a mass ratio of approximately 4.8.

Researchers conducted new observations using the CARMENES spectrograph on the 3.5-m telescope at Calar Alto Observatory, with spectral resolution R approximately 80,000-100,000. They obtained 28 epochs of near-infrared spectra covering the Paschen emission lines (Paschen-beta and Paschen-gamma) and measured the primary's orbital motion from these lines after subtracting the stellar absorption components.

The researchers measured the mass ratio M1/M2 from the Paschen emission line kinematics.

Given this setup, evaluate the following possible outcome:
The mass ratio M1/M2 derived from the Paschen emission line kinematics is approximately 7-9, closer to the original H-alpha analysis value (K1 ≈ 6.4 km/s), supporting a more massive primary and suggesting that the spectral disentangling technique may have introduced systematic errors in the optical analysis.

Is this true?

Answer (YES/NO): NO